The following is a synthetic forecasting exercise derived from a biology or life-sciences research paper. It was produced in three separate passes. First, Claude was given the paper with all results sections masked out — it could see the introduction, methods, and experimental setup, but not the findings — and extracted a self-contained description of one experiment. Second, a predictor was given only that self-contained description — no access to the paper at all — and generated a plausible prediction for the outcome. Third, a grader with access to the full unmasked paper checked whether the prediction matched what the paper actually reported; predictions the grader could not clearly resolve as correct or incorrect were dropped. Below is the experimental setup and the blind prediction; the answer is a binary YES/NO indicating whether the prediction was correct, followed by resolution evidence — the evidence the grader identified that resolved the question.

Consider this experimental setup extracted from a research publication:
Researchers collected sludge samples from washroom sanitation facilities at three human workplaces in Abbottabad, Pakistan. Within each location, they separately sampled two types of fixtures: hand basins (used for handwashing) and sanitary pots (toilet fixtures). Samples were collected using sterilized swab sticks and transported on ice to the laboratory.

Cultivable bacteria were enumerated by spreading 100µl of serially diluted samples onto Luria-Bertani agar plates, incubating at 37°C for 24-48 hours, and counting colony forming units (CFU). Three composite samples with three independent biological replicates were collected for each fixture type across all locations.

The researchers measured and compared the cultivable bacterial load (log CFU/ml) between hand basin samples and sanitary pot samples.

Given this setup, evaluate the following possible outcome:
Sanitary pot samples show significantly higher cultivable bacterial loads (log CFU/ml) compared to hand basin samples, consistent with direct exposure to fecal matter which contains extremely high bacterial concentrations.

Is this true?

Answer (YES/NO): NO